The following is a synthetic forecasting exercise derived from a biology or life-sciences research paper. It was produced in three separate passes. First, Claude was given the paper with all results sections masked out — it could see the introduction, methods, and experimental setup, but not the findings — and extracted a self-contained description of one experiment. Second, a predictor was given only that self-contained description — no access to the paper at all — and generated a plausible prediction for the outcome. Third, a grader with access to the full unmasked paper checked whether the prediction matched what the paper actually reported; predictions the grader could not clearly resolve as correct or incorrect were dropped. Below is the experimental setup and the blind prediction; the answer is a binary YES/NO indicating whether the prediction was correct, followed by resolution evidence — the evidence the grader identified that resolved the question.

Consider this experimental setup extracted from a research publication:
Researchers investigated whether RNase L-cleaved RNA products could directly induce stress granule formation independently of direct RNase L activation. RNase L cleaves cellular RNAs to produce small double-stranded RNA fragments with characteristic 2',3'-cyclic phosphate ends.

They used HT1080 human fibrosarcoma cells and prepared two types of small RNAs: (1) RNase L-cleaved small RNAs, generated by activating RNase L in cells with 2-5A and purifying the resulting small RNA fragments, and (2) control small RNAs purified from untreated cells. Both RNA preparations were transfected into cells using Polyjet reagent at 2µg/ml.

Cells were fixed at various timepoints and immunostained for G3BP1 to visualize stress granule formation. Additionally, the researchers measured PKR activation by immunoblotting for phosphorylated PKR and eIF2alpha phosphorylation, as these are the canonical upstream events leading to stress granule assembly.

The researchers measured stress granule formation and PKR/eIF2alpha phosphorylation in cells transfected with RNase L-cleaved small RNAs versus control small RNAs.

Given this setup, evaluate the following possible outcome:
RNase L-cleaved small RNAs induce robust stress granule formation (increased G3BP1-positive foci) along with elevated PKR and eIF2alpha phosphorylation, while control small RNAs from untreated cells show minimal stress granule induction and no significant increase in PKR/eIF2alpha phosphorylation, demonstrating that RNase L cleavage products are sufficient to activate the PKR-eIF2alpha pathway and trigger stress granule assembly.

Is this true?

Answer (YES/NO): YES